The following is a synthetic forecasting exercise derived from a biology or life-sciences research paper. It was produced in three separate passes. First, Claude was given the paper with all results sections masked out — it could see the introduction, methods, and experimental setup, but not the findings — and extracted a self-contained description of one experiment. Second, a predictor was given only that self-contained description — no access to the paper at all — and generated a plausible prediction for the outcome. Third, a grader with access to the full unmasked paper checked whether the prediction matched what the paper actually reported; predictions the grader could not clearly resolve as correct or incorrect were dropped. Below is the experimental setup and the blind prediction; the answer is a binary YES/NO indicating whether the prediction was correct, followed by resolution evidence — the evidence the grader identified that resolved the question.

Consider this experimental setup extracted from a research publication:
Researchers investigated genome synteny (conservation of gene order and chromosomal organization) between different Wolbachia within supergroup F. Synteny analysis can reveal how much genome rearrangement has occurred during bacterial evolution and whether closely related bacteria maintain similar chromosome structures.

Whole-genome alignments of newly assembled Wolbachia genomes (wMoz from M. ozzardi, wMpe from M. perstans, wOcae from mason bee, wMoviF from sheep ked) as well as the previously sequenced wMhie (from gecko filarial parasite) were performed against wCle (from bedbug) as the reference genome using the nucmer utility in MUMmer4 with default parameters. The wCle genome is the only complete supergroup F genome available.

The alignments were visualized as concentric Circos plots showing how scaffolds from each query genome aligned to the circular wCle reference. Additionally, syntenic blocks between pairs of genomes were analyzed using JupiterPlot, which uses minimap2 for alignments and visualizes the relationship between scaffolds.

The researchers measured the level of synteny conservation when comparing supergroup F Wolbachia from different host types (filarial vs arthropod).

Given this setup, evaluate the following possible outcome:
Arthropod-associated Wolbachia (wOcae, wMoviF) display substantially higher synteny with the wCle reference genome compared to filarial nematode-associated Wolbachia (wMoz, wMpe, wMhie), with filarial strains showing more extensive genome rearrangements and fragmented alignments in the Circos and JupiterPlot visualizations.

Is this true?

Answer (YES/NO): NO